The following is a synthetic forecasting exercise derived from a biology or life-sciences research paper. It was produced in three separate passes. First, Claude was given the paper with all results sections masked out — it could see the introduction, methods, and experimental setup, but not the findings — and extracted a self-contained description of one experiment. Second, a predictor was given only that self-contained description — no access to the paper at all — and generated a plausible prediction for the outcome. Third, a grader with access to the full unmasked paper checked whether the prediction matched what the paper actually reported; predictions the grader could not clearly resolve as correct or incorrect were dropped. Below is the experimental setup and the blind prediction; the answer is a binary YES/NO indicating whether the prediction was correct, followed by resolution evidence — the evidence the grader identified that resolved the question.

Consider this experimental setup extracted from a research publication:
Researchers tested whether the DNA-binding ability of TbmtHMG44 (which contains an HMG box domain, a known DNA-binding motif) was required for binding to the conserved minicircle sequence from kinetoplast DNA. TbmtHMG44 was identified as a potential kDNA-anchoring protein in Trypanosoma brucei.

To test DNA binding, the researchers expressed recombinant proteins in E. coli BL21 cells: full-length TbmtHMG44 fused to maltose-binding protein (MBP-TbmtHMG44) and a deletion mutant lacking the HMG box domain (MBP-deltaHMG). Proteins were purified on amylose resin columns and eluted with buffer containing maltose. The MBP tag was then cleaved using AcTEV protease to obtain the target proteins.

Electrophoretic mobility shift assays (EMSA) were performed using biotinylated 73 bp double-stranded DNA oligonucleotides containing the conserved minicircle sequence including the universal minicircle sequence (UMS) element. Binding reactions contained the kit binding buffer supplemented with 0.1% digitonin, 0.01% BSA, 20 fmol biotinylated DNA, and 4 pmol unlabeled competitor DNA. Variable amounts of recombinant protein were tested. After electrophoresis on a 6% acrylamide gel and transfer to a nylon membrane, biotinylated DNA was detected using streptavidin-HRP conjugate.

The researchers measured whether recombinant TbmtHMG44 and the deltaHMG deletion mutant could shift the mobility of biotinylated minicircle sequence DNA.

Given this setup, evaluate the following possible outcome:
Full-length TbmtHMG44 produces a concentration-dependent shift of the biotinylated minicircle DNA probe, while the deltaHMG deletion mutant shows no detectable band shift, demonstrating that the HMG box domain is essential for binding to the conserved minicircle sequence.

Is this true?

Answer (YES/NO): NO